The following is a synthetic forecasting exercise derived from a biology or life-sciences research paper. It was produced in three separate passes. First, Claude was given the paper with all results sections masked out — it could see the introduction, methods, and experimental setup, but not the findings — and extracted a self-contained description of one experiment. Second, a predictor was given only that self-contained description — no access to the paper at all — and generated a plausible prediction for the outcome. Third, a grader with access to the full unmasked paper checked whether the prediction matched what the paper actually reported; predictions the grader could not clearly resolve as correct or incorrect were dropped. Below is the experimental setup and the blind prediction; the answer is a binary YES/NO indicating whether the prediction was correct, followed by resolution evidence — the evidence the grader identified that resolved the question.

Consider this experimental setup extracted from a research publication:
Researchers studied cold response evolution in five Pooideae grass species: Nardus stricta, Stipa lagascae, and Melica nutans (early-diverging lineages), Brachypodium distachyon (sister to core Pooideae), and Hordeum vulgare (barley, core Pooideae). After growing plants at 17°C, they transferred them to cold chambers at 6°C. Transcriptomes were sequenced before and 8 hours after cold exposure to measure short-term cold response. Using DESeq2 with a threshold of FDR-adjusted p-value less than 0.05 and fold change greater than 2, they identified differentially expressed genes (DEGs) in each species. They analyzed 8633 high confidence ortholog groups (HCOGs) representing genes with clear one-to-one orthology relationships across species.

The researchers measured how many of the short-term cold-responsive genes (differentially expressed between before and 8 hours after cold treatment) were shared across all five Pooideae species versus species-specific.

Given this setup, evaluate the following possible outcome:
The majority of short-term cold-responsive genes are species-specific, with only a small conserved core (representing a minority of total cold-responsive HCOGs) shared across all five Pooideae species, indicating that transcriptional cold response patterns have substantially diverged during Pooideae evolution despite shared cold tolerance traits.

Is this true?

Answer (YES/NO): YES